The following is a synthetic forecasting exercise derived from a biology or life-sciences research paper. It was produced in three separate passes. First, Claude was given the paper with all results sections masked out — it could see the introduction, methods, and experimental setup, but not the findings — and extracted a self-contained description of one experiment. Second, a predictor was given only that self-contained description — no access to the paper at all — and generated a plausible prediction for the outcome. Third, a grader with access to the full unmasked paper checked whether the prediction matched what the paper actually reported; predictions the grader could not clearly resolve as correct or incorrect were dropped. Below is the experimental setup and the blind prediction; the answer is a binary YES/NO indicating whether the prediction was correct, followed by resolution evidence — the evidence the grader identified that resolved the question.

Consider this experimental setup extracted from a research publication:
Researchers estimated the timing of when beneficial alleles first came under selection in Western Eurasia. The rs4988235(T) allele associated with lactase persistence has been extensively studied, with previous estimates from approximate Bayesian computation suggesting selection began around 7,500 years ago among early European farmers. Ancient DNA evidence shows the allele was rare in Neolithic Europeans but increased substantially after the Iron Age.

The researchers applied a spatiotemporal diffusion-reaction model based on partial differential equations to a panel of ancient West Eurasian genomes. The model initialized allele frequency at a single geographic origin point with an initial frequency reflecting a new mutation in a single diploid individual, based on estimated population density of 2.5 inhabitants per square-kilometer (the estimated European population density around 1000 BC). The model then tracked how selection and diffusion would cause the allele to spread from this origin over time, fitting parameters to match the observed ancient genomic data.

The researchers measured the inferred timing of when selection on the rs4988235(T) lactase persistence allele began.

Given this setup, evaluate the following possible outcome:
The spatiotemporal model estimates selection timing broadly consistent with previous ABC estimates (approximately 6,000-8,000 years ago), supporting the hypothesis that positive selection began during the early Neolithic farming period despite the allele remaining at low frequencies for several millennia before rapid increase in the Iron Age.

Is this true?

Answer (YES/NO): NO